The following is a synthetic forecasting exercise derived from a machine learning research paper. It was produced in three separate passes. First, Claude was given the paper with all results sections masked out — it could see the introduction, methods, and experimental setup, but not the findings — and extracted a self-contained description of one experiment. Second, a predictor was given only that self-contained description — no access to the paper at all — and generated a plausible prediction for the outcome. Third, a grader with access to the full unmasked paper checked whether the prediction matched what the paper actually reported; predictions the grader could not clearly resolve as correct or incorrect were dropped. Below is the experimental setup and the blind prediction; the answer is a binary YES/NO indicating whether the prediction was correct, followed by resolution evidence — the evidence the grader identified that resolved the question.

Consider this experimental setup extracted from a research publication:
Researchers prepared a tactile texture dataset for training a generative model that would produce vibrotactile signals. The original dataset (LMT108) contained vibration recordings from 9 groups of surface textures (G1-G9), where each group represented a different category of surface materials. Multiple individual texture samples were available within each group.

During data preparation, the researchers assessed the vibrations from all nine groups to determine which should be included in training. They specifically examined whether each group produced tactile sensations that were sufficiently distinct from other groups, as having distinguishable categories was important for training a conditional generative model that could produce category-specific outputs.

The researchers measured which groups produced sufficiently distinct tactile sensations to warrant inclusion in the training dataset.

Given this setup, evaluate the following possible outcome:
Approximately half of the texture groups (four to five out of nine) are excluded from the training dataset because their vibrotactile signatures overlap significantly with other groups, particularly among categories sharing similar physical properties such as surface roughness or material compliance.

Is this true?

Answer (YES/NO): NO